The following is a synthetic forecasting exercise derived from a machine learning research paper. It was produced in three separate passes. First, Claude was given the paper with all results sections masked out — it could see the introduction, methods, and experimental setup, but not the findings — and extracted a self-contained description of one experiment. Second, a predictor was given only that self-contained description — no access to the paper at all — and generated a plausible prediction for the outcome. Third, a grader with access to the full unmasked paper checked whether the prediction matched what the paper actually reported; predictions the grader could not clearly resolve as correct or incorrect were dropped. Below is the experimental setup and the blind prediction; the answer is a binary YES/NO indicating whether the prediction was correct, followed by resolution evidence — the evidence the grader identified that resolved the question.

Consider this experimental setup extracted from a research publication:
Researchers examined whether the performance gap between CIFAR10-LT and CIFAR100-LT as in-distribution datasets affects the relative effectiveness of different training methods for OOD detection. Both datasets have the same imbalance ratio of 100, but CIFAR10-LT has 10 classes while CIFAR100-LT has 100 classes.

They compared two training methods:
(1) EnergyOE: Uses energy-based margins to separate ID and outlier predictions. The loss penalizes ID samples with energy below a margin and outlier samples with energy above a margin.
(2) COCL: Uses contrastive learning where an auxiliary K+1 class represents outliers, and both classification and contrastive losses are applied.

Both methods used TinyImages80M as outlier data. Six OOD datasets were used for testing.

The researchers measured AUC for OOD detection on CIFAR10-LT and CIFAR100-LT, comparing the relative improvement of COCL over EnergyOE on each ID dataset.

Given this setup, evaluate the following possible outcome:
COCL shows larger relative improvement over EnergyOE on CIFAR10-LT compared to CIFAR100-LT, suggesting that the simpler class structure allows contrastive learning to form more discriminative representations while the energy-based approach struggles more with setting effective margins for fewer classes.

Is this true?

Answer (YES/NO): NO